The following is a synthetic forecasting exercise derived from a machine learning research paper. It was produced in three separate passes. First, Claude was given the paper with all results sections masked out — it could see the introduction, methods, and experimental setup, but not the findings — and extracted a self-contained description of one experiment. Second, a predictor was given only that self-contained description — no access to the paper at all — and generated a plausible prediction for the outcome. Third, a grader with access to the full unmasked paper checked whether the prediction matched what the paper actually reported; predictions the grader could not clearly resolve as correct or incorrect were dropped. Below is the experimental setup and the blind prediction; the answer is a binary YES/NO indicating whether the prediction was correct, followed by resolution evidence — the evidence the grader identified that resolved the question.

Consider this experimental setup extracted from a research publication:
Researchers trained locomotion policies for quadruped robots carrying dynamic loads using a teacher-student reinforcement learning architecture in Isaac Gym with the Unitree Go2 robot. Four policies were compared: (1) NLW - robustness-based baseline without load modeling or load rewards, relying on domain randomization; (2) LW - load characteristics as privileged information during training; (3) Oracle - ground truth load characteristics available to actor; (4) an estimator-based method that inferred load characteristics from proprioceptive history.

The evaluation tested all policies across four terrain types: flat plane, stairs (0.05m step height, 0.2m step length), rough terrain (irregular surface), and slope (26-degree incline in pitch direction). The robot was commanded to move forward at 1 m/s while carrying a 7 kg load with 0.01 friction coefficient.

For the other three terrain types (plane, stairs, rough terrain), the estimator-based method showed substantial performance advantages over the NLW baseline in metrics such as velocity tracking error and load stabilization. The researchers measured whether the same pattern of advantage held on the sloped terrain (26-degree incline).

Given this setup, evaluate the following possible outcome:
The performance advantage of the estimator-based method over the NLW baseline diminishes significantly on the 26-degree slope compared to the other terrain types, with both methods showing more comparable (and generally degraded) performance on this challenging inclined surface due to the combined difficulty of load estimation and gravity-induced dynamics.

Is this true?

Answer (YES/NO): YES